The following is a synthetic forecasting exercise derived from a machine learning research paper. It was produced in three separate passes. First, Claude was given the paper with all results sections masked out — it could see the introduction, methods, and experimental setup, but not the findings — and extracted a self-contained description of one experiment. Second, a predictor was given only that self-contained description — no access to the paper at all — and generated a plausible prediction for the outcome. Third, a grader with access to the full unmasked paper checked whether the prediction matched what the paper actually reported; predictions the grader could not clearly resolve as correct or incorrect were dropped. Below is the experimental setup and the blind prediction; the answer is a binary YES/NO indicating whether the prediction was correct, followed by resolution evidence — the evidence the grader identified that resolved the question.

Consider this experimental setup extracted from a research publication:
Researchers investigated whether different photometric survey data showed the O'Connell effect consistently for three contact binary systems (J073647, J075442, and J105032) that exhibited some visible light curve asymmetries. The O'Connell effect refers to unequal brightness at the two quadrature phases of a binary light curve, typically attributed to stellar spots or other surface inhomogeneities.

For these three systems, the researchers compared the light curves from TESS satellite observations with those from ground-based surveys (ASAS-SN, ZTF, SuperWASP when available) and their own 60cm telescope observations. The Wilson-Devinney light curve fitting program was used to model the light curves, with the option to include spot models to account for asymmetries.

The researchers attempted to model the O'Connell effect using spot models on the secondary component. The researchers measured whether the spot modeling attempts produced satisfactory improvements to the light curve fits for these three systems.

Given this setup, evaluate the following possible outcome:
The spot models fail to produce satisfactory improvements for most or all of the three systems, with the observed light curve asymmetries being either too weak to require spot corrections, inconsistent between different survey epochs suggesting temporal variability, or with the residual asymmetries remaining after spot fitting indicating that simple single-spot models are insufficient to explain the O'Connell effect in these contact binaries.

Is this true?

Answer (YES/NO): YES